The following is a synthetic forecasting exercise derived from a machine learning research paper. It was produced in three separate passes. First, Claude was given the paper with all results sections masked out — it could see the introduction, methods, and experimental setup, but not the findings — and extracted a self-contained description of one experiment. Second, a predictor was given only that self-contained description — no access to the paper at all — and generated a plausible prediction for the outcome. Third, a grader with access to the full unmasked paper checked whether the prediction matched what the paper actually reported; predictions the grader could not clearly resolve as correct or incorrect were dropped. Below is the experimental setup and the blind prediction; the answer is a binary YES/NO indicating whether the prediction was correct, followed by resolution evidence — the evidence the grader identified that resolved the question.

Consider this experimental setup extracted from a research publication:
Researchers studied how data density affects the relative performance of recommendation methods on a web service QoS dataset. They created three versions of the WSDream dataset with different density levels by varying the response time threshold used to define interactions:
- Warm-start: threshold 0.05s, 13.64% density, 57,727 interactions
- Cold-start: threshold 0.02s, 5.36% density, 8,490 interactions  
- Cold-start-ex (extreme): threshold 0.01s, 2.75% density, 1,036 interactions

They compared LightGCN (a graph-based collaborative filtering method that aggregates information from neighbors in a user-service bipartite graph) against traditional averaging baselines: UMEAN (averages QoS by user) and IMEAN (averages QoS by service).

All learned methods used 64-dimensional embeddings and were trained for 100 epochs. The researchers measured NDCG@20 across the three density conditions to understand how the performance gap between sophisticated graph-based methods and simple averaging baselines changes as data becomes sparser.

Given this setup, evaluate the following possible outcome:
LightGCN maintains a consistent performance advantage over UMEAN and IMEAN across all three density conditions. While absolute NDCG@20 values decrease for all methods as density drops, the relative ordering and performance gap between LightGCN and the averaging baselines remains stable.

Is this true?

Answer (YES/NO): NO